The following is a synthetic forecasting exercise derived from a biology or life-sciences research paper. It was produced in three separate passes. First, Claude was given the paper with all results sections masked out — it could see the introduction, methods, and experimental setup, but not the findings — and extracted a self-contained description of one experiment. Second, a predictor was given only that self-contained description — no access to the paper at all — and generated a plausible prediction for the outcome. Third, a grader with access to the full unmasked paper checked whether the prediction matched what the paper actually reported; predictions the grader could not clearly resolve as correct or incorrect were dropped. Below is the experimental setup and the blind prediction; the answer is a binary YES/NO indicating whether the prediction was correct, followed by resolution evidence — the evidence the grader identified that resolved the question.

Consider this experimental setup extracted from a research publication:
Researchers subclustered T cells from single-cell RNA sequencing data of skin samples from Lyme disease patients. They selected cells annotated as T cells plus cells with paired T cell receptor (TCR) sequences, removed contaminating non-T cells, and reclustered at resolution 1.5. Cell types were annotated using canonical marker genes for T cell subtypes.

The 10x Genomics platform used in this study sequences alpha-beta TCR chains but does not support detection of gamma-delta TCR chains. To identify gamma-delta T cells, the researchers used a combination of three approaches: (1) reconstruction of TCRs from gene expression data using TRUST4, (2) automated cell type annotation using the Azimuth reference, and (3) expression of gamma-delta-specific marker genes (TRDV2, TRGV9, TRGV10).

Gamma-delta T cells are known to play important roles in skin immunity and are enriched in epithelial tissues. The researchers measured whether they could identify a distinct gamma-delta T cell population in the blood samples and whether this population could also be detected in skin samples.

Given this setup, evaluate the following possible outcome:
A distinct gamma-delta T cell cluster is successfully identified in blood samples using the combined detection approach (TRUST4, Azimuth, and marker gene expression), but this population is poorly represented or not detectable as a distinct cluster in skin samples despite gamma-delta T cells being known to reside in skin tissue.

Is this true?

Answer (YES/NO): YES